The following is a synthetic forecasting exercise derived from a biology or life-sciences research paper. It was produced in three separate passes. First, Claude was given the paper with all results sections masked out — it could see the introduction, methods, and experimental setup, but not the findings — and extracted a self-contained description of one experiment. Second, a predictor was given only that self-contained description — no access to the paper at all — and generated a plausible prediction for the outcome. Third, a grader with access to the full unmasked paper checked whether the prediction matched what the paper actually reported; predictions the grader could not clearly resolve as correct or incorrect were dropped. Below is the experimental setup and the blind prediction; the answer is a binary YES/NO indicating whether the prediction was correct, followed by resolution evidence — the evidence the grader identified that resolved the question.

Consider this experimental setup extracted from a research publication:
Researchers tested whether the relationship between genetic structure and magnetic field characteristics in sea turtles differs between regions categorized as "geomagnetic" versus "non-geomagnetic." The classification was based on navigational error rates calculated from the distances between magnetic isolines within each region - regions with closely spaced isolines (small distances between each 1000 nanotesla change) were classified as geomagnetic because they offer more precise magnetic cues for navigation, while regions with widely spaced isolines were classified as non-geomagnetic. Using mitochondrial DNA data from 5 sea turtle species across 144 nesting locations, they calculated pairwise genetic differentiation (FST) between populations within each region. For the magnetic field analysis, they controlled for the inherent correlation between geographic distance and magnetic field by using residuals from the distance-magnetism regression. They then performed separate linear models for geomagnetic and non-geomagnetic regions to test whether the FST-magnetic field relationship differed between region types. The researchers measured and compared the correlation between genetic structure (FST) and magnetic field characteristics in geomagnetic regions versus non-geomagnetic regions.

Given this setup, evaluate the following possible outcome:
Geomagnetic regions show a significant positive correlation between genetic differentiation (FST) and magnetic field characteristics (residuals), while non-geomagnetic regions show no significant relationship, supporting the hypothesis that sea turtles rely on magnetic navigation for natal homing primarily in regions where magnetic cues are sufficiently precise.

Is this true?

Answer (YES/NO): YES